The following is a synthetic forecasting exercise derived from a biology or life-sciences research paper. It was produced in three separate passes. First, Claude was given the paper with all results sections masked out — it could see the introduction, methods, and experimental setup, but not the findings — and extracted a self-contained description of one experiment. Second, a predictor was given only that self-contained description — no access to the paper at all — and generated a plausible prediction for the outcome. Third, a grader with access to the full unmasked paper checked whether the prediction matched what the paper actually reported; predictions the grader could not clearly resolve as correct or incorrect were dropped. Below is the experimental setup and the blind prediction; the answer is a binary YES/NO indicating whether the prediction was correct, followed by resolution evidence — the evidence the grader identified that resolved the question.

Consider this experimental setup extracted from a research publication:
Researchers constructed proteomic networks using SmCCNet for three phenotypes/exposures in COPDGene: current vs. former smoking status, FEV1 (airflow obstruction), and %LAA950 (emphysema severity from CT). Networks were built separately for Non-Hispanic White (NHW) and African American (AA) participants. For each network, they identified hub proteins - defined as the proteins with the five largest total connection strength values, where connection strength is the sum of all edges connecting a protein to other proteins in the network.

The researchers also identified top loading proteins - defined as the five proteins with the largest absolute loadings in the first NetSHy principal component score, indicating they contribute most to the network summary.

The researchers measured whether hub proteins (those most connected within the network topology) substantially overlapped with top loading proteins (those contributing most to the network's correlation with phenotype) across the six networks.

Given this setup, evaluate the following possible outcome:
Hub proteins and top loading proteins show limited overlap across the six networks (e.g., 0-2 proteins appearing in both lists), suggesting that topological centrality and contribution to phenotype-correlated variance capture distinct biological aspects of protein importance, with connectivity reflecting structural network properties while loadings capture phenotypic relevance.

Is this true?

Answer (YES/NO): NO